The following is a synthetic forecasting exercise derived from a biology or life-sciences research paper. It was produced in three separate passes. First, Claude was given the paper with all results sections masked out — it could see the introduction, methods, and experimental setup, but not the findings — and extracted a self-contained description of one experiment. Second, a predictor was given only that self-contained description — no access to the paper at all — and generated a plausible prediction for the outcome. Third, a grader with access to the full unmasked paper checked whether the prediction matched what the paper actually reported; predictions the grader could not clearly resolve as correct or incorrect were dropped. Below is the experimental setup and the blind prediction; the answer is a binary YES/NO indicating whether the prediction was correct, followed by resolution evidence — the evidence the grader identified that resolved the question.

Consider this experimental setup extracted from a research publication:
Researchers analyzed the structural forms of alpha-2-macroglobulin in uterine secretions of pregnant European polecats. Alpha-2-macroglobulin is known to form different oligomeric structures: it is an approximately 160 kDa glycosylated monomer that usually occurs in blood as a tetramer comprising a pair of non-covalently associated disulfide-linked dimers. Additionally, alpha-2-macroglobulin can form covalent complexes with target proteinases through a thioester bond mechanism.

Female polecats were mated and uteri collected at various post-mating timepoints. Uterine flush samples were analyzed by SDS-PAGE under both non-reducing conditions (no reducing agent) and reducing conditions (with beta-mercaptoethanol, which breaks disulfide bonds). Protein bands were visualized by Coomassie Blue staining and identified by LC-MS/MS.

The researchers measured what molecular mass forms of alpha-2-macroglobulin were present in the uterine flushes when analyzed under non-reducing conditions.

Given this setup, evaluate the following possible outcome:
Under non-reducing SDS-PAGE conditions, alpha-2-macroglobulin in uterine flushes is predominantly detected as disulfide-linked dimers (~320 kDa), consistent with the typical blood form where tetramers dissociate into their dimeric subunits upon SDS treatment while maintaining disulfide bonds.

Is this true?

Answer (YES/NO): NO